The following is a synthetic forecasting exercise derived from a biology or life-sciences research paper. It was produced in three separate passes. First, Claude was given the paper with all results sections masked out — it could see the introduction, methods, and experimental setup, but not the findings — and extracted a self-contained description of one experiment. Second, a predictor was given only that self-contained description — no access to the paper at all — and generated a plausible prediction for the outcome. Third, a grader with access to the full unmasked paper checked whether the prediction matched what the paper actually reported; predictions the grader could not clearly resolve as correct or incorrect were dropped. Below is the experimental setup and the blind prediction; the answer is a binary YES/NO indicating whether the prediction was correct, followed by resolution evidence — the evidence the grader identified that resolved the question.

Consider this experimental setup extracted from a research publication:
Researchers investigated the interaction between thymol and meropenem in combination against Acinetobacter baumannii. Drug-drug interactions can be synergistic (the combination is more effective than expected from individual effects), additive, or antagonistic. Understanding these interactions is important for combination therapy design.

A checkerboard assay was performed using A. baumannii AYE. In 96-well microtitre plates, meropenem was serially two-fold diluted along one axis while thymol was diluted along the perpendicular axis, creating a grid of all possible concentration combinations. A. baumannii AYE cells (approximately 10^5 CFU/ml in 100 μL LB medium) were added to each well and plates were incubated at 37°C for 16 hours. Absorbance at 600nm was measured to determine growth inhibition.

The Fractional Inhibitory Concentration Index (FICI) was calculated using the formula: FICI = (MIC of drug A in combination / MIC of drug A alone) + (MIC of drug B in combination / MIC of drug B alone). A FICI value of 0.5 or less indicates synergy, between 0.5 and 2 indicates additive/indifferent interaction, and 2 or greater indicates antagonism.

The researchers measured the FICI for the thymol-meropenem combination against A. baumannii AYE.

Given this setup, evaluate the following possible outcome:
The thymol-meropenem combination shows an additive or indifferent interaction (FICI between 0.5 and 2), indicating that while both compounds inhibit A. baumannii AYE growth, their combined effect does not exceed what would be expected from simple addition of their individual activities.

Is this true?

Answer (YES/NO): YES